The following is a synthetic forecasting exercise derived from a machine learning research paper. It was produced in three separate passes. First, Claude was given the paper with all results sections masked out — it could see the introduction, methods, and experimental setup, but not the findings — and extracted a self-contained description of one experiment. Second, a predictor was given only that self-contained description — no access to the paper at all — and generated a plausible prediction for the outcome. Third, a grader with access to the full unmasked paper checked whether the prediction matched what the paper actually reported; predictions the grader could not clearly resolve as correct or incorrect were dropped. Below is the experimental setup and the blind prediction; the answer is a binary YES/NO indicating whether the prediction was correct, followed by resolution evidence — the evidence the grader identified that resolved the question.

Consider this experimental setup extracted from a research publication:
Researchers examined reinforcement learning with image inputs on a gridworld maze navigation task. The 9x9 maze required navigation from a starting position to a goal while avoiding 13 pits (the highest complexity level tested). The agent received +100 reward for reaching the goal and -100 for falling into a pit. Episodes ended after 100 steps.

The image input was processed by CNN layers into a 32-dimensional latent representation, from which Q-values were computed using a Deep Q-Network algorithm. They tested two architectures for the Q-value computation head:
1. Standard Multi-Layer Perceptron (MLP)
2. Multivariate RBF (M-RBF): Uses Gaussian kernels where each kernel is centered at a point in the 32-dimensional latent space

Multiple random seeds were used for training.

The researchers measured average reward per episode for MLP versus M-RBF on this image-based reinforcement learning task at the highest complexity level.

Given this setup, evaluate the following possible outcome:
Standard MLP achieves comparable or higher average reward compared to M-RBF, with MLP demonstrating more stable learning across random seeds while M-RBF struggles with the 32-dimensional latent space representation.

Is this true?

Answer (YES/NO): YES